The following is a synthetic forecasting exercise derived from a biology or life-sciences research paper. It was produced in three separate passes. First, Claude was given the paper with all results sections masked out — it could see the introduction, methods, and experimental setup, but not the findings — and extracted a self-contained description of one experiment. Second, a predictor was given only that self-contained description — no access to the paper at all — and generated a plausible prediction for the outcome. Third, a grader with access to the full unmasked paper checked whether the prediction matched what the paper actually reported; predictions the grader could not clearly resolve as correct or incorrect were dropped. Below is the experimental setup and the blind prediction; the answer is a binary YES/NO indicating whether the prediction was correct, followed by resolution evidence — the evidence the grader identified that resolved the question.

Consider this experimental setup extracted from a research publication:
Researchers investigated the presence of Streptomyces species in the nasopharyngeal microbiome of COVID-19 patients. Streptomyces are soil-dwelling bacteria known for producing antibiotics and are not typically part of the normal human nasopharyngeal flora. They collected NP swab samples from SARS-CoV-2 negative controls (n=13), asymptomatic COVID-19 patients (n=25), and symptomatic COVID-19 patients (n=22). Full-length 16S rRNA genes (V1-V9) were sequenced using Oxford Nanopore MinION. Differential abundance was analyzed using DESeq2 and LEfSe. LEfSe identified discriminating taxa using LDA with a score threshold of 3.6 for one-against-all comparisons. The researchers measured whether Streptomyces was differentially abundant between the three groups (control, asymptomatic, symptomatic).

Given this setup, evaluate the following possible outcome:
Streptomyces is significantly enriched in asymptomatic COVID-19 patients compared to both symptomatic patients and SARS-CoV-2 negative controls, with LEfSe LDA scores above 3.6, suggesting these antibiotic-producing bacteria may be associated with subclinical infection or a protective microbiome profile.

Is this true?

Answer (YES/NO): NO